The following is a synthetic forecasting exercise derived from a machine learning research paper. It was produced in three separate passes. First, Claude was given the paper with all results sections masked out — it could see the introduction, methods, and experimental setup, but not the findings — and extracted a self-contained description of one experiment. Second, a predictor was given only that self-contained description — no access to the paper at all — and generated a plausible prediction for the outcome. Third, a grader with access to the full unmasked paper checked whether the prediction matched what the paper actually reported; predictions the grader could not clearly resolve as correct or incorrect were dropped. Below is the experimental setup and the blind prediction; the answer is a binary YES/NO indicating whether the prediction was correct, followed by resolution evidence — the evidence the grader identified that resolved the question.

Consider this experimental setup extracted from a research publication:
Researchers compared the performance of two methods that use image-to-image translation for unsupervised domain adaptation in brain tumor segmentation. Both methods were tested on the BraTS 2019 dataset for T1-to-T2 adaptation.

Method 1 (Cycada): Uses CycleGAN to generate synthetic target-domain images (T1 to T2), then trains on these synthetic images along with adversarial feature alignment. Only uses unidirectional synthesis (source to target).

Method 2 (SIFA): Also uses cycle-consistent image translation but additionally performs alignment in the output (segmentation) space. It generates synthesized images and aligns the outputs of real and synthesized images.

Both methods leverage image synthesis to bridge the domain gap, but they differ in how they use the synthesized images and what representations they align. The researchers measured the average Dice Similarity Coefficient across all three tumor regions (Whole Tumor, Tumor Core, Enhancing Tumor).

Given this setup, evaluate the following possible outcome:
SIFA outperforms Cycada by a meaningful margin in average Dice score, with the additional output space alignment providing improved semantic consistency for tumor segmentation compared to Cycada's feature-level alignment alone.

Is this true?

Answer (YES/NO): YES